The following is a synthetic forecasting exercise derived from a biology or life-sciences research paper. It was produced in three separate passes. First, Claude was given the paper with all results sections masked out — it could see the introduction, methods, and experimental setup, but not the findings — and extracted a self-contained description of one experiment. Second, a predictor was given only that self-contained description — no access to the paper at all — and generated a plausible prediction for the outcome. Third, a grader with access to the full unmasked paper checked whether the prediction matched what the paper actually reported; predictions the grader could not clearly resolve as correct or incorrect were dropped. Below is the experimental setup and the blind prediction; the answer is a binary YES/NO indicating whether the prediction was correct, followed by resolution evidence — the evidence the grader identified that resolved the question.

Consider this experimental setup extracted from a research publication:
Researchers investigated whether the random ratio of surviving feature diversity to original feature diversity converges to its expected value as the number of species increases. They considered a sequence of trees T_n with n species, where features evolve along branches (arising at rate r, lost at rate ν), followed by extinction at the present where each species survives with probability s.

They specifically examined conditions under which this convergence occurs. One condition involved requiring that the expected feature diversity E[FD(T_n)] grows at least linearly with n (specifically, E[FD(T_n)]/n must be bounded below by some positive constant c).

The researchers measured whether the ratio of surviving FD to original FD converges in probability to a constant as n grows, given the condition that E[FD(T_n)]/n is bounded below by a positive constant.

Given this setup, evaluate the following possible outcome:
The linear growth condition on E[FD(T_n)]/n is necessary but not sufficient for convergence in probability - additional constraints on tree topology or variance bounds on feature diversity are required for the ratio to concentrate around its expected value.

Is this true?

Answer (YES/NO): YES